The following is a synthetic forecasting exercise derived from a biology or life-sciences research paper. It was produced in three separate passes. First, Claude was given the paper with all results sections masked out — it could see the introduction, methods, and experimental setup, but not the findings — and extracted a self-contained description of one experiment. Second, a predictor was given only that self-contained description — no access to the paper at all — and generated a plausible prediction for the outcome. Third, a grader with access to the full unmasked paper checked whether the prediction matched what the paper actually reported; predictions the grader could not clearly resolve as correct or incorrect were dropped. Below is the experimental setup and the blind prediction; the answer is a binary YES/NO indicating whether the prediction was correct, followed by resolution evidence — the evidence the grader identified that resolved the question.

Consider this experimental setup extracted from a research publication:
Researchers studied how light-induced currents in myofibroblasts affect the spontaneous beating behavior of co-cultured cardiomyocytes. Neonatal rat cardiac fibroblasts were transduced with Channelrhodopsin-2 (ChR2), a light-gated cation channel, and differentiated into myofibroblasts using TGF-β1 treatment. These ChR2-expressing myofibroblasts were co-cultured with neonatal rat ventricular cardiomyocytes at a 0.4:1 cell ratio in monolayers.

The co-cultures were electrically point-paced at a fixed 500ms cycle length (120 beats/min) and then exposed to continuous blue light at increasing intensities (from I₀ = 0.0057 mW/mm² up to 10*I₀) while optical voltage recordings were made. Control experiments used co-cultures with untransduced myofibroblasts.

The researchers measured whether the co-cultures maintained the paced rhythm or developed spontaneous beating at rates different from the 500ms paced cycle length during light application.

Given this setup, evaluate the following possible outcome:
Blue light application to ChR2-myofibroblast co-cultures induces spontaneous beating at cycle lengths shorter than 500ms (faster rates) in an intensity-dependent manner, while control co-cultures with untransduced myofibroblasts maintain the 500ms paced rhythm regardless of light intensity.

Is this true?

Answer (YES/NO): YES